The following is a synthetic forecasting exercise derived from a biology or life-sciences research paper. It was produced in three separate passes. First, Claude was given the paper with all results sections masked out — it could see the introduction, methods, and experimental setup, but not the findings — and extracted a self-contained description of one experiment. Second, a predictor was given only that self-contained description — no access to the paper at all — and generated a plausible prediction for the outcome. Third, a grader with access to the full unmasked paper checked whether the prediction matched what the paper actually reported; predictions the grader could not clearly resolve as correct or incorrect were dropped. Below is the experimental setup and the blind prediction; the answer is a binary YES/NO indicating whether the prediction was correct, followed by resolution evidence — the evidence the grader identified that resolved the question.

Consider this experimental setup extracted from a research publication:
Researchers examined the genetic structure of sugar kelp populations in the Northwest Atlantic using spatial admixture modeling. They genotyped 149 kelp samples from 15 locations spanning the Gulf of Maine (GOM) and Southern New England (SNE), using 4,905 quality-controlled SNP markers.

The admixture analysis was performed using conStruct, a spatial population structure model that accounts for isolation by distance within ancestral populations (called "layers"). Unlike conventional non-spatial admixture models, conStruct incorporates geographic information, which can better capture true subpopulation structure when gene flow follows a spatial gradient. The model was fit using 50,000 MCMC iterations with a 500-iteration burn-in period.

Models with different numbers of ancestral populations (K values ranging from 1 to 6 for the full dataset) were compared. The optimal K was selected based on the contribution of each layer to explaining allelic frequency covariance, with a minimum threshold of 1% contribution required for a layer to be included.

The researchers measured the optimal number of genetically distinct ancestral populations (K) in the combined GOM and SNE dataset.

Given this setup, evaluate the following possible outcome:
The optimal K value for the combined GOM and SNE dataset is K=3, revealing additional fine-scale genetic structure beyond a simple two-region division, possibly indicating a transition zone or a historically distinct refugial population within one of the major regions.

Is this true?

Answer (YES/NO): YES